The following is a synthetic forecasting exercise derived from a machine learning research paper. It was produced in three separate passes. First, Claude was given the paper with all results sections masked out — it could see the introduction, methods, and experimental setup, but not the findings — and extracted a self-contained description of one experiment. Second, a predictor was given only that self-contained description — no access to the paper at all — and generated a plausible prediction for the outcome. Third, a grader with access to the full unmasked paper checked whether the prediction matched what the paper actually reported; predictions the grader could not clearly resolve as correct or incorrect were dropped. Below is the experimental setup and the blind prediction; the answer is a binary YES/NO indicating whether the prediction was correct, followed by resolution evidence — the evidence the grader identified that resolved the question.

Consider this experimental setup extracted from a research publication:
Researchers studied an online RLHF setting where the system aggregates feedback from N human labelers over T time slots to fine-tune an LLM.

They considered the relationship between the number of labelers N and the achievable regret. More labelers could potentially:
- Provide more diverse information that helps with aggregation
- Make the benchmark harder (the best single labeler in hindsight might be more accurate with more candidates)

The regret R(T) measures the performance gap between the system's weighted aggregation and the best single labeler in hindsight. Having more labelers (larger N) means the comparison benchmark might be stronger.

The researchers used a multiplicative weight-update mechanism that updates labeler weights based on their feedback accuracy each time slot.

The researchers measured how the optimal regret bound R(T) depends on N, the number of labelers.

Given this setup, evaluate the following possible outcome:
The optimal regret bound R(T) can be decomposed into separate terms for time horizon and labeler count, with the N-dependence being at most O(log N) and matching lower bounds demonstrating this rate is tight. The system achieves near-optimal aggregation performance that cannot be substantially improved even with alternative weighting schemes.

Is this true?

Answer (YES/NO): NO